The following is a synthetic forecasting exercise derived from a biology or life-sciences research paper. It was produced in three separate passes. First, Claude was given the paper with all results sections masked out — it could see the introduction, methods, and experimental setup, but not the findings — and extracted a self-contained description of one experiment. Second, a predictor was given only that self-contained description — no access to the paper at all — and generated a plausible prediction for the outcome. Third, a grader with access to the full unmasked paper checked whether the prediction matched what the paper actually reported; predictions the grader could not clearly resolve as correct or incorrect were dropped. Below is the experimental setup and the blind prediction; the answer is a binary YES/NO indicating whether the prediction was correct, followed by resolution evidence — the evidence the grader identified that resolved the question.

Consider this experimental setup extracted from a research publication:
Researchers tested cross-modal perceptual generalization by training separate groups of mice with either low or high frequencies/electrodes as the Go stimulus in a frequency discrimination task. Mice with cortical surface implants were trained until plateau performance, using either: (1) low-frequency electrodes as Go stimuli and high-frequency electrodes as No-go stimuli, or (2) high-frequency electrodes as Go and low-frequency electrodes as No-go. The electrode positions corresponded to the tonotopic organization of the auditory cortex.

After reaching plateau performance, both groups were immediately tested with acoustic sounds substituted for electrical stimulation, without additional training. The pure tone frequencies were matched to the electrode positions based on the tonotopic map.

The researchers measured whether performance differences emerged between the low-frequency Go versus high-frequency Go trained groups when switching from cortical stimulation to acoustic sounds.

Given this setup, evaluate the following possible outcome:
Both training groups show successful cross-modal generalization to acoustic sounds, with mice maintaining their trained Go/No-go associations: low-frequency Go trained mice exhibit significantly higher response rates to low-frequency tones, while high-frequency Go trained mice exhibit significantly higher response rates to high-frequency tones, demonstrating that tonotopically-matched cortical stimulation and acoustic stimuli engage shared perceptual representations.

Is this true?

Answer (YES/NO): YES